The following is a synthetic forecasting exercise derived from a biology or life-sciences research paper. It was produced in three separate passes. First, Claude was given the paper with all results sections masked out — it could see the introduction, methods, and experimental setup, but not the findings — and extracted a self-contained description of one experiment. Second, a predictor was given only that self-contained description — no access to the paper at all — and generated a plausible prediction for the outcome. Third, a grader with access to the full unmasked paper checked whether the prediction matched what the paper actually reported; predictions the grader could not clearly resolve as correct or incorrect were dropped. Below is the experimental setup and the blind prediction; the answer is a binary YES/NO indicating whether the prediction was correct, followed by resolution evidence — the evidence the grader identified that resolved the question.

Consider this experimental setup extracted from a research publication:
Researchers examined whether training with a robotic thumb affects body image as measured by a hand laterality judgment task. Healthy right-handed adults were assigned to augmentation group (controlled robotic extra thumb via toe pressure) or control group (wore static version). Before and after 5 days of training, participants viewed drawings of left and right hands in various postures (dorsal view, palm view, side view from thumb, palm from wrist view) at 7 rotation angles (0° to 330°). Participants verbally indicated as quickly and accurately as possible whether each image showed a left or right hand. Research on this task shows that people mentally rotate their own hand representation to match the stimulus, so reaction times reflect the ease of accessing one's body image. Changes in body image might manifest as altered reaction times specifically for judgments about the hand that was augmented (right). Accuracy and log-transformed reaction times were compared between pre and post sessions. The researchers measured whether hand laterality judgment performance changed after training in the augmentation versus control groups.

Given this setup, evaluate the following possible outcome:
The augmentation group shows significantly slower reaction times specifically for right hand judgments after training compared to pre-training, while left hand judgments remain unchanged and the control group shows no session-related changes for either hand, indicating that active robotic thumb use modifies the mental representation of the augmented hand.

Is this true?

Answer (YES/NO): NO